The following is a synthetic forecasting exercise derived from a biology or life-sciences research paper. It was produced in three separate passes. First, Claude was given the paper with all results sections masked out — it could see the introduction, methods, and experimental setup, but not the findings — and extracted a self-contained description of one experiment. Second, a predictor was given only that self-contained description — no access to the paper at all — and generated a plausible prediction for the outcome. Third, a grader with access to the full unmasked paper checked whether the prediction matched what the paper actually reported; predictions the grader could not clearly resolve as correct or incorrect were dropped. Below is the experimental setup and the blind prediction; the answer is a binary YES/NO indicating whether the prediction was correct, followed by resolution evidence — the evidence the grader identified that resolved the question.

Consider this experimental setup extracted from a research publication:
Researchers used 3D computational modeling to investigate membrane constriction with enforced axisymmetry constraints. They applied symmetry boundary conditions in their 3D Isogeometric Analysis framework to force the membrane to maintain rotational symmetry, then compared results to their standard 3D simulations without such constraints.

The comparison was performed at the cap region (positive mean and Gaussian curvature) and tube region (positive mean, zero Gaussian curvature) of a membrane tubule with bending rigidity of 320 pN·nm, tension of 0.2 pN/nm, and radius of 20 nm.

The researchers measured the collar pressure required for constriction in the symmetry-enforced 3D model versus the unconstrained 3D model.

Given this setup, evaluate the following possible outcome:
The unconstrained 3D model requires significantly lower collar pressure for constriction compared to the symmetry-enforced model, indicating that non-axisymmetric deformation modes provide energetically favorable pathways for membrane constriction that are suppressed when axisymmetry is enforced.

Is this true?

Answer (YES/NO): YES